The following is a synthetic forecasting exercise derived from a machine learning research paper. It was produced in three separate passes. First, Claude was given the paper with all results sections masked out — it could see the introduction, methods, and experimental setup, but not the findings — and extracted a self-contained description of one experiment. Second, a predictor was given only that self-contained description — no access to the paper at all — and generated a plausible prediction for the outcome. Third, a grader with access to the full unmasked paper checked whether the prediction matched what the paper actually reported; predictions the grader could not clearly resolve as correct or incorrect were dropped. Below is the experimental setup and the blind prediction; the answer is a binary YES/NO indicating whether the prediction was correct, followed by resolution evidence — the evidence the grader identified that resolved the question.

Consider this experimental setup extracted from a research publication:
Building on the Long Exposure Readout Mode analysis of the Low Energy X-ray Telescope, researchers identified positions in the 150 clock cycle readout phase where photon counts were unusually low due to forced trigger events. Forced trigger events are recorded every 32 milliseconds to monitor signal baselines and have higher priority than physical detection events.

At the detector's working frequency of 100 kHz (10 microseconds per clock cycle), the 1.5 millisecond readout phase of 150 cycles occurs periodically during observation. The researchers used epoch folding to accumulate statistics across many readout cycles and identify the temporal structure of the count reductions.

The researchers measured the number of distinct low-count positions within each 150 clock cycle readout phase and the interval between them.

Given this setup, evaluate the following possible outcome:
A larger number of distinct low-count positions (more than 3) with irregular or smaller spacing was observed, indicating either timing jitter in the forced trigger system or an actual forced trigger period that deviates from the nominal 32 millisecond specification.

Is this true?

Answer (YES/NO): NO